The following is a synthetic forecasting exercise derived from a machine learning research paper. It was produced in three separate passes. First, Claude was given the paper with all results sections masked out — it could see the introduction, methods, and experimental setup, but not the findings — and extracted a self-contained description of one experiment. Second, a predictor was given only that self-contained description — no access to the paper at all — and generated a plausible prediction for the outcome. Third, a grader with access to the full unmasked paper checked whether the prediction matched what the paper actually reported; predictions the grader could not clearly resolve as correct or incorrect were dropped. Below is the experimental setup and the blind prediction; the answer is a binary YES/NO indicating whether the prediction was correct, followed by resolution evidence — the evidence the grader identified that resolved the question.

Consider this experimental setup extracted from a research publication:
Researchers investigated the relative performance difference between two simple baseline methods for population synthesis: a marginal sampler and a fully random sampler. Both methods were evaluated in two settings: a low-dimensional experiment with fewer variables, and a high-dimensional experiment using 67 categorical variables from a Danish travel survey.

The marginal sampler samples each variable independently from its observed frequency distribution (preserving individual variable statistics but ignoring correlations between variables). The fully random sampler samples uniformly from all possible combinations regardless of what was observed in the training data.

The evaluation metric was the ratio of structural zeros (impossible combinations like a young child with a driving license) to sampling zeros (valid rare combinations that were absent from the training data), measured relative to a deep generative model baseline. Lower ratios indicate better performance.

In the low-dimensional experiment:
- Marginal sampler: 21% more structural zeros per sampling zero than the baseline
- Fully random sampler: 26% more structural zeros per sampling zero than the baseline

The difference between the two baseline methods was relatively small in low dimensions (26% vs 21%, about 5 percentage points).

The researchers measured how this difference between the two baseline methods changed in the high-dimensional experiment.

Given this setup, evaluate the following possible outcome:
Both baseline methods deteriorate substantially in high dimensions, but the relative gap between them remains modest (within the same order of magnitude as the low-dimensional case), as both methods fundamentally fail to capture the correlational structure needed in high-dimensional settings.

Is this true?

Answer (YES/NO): NO